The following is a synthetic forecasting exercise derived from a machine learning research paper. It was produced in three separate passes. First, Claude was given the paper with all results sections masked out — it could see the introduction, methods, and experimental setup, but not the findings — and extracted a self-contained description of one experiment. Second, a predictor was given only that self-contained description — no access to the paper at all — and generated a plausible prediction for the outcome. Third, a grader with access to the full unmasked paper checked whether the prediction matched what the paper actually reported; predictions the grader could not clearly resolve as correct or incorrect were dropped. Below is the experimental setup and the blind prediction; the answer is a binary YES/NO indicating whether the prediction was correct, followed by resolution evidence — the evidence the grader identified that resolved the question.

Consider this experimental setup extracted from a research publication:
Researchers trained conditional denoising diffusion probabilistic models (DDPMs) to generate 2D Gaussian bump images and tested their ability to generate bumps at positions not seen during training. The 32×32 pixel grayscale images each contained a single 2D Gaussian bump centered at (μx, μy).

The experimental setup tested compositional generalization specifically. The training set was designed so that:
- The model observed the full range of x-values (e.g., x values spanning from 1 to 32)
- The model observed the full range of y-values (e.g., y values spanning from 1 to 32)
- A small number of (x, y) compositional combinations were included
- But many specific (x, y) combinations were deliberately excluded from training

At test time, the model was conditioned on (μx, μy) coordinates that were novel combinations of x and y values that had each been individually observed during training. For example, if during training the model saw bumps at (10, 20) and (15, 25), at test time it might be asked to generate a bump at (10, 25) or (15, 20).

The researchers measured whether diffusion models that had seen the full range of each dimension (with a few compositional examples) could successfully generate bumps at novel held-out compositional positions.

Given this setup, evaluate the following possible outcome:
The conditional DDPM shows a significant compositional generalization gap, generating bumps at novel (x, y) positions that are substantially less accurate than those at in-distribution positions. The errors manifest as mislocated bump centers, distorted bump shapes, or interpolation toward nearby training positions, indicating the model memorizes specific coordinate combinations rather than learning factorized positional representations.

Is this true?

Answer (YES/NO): NO